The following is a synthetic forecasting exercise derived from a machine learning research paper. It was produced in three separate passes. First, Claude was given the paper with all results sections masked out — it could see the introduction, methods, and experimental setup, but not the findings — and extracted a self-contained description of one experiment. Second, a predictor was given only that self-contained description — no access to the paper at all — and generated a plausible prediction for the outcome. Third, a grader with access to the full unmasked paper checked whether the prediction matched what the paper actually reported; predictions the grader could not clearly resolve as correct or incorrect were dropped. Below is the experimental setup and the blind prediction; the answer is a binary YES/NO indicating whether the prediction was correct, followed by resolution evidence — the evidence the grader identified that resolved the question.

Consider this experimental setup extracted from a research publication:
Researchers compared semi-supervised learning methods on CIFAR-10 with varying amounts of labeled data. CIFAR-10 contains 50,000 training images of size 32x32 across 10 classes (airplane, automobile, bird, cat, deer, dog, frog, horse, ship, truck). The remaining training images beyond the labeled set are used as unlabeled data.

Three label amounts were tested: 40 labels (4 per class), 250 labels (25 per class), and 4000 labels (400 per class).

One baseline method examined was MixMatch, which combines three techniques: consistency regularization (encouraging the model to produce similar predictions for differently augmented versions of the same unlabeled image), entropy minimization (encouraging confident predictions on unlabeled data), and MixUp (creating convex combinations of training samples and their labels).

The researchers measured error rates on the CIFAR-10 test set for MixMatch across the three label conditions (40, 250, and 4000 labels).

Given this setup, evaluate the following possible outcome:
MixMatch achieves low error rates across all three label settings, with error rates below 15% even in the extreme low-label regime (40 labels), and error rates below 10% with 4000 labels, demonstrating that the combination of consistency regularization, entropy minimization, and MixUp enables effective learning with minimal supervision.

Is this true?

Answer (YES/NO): NO